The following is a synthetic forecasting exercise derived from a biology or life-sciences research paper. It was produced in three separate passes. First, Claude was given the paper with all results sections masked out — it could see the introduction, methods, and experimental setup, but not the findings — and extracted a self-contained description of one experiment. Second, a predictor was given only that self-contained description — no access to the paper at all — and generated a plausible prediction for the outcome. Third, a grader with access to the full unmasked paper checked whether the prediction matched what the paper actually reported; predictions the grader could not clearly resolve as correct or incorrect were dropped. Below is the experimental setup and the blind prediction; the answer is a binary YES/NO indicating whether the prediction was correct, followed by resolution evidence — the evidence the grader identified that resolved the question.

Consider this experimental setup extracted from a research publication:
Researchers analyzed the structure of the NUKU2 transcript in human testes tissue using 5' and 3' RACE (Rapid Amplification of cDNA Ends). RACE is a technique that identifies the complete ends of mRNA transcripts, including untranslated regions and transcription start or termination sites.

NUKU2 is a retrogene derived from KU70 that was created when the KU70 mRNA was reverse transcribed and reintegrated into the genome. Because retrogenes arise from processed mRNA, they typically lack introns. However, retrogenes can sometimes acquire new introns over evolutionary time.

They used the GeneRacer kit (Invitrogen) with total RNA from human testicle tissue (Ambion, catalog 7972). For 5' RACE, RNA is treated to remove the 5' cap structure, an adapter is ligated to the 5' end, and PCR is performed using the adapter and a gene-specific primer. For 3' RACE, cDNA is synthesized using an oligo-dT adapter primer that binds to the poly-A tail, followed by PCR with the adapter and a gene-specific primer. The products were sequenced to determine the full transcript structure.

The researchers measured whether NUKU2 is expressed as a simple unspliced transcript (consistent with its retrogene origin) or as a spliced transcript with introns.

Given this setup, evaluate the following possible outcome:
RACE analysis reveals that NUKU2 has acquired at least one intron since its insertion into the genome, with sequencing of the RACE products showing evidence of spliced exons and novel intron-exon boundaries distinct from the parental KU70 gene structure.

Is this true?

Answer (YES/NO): NO